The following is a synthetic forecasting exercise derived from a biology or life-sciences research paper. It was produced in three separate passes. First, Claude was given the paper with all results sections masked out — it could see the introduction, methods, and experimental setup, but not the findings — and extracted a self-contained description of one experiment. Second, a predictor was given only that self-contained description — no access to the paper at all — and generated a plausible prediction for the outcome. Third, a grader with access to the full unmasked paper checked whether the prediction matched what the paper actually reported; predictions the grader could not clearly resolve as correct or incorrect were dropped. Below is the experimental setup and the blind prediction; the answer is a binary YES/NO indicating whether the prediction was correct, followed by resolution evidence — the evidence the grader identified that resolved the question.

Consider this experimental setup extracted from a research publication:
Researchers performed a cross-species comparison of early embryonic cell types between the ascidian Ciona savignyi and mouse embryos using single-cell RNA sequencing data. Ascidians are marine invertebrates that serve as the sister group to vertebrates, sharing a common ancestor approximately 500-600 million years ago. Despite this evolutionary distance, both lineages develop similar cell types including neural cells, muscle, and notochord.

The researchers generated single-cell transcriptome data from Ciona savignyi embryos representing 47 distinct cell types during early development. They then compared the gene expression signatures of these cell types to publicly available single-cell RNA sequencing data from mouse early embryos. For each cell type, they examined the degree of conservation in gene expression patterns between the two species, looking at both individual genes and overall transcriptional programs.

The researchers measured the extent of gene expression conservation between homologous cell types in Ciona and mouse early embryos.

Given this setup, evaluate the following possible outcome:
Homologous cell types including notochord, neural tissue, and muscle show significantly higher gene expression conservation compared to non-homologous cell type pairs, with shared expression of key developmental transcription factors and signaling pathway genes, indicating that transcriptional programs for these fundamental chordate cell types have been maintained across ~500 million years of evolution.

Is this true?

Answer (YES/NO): NO